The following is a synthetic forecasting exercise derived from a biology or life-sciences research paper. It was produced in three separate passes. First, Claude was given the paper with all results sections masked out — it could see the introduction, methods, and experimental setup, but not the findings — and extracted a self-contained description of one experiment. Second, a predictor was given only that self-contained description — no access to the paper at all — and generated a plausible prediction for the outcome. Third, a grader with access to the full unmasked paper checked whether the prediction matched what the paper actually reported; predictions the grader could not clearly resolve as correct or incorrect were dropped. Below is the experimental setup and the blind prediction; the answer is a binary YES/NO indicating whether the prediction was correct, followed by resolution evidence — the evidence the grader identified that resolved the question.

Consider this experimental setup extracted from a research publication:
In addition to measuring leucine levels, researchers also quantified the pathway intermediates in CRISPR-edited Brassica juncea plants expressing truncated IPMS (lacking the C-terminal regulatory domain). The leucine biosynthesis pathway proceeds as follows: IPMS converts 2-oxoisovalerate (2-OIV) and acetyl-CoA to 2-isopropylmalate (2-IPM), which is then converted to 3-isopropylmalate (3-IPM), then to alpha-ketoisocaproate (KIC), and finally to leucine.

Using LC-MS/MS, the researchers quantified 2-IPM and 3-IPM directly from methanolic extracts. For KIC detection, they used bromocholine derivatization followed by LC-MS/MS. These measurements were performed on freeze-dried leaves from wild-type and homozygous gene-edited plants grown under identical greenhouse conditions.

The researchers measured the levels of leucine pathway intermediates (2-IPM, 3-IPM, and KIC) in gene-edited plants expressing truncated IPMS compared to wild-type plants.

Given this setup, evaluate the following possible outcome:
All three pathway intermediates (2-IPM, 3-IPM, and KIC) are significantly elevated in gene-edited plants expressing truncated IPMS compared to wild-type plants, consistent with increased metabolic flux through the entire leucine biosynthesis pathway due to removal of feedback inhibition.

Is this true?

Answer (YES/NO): NO